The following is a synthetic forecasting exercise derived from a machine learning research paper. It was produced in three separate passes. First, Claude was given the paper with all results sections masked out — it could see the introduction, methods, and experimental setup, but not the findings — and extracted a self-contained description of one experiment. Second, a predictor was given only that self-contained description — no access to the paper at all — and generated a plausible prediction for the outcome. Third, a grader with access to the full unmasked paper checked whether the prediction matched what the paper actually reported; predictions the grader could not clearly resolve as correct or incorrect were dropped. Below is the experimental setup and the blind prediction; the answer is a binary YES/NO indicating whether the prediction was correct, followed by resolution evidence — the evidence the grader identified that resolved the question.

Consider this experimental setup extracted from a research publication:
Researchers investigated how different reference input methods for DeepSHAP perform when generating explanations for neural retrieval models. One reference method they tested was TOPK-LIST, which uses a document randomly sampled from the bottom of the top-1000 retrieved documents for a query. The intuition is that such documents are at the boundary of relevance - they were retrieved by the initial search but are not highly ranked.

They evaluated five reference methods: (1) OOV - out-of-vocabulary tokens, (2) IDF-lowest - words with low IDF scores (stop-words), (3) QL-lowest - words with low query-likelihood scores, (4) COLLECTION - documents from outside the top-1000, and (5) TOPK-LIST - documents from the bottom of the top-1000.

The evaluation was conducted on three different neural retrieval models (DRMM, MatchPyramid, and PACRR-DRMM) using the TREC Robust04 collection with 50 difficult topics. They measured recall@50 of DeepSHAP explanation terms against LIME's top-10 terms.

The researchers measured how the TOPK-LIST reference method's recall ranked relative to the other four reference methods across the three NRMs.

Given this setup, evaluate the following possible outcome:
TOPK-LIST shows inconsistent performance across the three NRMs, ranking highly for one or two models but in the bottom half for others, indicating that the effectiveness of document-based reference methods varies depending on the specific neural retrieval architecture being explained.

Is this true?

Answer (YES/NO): NO